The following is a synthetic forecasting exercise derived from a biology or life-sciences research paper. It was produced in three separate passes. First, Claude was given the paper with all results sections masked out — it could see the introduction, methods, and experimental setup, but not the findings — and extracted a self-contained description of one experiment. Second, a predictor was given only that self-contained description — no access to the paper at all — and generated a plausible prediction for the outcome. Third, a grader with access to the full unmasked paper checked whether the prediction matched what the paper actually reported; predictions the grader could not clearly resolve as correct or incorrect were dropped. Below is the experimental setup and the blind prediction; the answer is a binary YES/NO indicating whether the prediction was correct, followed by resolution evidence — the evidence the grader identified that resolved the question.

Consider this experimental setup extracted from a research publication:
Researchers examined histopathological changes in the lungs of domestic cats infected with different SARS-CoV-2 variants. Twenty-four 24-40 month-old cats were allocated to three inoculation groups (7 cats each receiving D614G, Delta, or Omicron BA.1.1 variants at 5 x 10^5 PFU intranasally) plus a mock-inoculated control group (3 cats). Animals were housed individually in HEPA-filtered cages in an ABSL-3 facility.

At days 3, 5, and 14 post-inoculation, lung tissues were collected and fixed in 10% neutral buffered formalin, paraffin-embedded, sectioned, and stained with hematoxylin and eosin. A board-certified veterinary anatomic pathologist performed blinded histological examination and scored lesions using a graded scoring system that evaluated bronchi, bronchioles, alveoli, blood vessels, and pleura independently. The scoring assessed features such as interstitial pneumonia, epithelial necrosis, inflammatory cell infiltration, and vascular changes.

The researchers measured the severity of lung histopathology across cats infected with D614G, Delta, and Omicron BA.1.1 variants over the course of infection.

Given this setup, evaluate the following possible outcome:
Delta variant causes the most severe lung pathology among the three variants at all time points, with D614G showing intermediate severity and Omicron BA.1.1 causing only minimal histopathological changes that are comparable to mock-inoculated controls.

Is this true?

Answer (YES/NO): NO